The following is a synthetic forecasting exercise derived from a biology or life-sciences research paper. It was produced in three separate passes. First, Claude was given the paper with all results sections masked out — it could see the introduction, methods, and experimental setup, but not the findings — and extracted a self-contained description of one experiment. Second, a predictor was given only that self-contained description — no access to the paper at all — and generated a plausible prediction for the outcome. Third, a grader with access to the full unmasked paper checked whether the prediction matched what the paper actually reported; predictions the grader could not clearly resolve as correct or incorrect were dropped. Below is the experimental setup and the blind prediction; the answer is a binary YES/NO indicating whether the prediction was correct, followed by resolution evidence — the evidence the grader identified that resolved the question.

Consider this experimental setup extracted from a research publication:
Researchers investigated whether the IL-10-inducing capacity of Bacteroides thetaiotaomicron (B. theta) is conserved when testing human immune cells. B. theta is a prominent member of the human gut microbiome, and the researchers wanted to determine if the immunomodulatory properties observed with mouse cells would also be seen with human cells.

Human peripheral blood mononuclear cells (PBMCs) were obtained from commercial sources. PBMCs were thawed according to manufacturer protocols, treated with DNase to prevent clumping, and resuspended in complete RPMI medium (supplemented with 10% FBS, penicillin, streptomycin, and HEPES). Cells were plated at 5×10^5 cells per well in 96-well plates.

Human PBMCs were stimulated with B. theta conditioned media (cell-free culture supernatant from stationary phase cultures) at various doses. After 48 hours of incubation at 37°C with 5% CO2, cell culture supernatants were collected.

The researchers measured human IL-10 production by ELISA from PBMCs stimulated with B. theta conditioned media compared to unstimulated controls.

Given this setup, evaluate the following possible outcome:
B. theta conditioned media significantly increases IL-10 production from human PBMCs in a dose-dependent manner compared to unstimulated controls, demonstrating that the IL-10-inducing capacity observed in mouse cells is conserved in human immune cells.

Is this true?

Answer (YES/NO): NO